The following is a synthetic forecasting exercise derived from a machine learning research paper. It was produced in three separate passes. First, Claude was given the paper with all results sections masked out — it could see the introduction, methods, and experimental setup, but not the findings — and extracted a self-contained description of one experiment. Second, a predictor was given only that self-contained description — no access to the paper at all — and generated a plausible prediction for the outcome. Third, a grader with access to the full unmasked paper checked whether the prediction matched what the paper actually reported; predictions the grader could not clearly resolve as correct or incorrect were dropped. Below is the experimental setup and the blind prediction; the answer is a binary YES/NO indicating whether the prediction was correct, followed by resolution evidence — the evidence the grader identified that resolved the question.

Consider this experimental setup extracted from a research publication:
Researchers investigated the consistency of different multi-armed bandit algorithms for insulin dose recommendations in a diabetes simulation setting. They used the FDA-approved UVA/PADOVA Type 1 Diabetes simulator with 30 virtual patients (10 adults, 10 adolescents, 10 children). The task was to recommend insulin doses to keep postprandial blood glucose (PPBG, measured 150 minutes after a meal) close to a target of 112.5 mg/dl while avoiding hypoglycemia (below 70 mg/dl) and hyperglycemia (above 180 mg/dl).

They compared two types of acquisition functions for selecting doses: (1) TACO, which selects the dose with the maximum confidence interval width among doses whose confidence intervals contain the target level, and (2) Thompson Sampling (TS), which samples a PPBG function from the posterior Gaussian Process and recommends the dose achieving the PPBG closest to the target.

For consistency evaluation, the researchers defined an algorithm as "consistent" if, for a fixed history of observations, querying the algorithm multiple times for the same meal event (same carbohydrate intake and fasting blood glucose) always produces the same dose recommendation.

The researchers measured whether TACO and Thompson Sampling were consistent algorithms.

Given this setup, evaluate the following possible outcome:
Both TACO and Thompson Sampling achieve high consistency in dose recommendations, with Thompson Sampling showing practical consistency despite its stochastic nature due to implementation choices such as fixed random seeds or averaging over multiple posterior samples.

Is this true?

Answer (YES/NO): NO